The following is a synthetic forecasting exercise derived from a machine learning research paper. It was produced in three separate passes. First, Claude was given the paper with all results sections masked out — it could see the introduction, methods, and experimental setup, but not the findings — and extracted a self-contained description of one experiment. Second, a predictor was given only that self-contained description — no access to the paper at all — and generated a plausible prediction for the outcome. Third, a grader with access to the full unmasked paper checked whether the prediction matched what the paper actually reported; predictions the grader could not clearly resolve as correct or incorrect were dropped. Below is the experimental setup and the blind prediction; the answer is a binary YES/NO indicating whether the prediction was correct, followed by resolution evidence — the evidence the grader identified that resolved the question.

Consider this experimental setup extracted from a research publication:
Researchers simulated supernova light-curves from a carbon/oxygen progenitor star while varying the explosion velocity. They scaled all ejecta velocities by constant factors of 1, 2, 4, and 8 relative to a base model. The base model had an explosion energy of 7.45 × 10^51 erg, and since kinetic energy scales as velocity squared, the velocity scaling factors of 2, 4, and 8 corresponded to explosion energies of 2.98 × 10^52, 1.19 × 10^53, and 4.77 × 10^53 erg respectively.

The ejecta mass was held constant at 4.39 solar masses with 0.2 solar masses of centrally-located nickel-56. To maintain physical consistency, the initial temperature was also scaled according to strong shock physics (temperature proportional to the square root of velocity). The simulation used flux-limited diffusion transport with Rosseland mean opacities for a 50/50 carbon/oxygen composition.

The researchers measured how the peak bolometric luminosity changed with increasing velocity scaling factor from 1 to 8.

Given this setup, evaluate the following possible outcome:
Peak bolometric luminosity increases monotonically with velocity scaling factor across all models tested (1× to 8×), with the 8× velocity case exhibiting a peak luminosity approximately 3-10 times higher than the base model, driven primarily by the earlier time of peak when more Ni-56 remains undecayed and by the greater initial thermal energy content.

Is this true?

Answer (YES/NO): NO